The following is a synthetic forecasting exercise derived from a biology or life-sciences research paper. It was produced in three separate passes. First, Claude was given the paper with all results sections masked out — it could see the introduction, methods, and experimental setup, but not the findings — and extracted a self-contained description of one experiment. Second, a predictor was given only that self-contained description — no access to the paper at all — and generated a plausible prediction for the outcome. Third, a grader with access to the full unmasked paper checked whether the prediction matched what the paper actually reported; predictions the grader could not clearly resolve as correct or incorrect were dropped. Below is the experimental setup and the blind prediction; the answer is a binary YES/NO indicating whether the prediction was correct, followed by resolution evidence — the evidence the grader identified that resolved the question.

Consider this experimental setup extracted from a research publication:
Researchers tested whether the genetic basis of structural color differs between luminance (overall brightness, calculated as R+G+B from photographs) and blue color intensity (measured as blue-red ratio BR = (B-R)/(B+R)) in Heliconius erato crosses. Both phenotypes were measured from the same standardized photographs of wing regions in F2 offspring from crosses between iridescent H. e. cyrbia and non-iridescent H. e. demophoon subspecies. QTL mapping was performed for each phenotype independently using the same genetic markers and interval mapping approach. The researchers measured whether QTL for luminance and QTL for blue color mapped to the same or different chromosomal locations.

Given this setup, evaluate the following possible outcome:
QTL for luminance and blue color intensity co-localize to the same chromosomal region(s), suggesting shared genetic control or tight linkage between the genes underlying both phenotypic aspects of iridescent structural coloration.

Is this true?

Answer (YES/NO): YES